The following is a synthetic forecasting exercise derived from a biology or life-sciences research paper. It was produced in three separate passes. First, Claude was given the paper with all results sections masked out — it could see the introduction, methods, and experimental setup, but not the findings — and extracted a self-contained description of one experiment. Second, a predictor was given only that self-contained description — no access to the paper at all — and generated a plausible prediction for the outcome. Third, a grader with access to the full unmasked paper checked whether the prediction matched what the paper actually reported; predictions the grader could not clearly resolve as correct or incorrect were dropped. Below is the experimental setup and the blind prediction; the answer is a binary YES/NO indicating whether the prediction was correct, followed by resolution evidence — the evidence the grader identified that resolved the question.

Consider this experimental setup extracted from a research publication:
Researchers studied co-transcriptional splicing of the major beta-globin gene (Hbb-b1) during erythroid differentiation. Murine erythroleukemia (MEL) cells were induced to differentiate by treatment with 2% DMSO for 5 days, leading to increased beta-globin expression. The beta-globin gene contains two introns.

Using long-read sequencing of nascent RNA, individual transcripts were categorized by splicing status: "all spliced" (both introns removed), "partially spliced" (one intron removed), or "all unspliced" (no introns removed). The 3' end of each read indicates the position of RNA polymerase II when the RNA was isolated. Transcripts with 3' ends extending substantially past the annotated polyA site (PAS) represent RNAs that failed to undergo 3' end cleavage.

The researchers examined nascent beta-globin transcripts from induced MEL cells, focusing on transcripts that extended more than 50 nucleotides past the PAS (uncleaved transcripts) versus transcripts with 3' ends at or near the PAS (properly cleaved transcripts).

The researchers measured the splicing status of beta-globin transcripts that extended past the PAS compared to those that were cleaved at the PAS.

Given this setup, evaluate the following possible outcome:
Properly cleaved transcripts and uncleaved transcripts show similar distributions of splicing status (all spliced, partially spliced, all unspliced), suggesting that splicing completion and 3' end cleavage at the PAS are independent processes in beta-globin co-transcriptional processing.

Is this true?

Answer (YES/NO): NO